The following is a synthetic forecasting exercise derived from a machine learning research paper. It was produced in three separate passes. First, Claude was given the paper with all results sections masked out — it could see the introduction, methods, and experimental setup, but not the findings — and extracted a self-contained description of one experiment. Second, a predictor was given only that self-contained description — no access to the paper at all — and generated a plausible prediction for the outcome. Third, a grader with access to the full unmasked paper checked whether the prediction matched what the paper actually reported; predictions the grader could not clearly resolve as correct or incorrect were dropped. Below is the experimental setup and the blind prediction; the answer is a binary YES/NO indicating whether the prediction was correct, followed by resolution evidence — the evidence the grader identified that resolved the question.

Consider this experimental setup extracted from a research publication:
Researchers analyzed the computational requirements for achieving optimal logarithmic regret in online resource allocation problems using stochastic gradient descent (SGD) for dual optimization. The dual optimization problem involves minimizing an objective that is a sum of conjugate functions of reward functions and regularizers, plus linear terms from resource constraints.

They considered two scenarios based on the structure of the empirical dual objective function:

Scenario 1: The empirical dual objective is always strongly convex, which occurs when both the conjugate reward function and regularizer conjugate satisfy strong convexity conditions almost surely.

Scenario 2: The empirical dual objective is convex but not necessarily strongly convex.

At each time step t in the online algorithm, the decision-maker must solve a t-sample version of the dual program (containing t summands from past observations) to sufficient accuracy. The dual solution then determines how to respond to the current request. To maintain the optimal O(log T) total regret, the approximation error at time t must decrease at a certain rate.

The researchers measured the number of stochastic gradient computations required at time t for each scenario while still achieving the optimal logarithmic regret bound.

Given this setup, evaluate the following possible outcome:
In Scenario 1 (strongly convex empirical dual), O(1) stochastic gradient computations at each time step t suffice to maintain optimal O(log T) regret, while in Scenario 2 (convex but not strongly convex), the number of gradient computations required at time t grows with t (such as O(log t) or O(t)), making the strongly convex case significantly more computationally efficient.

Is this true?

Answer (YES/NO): NO